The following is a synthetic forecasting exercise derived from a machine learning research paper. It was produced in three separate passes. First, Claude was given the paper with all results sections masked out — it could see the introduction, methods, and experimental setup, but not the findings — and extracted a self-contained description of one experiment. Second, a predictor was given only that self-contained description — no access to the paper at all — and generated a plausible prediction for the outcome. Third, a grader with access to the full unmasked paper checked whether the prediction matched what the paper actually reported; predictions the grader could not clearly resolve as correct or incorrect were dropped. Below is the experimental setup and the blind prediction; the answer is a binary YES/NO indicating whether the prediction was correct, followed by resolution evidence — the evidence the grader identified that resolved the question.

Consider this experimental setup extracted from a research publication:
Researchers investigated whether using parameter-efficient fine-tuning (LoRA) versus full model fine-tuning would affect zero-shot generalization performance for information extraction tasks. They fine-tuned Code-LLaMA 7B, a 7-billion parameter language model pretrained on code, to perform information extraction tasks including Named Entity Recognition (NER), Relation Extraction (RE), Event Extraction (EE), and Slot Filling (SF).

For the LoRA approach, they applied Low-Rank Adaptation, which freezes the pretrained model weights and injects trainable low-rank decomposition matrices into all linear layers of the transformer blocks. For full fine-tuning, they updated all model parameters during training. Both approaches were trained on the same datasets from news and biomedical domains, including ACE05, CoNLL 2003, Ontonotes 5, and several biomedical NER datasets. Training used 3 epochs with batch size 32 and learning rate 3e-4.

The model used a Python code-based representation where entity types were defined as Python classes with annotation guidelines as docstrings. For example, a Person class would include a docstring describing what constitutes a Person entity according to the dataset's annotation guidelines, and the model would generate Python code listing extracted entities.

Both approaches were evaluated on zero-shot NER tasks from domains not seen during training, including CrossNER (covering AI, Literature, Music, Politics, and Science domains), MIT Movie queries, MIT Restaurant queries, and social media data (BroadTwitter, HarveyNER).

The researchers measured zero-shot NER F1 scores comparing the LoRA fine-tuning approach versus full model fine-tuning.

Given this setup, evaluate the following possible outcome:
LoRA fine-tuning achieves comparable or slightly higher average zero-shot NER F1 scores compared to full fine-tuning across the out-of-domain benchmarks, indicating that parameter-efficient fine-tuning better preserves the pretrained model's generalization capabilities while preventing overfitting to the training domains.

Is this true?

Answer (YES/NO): YES